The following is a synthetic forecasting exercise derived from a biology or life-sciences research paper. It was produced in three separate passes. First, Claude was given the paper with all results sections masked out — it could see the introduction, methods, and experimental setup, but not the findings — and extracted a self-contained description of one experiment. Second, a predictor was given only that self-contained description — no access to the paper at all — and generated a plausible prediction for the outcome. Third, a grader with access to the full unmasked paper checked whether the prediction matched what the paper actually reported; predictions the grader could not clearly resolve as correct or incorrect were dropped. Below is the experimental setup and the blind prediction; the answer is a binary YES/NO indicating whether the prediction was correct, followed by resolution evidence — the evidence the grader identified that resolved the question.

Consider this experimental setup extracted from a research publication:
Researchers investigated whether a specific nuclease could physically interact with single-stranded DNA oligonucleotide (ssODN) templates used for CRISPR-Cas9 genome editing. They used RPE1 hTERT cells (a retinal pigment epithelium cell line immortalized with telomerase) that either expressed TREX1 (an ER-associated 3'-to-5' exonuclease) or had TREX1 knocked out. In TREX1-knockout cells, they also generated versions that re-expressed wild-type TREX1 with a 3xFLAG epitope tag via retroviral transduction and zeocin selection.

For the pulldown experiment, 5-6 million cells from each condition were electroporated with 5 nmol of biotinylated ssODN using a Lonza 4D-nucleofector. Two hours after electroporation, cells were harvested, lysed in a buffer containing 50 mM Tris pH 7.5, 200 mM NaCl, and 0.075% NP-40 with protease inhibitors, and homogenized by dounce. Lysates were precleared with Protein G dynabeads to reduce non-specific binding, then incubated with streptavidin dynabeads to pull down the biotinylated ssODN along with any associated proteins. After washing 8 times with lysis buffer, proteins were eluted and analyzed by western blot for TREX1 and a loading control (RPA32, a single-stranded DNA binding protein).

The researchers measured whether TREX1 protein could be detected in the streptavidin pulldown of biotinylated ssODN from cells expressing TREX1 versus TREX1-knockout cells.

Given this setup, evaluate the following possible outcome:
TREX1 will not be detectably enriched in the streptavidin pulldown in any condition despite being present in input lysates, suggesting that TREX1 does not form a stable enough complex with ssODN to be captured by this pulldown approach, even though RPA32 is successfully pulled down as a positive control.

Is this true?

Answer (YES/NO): NO